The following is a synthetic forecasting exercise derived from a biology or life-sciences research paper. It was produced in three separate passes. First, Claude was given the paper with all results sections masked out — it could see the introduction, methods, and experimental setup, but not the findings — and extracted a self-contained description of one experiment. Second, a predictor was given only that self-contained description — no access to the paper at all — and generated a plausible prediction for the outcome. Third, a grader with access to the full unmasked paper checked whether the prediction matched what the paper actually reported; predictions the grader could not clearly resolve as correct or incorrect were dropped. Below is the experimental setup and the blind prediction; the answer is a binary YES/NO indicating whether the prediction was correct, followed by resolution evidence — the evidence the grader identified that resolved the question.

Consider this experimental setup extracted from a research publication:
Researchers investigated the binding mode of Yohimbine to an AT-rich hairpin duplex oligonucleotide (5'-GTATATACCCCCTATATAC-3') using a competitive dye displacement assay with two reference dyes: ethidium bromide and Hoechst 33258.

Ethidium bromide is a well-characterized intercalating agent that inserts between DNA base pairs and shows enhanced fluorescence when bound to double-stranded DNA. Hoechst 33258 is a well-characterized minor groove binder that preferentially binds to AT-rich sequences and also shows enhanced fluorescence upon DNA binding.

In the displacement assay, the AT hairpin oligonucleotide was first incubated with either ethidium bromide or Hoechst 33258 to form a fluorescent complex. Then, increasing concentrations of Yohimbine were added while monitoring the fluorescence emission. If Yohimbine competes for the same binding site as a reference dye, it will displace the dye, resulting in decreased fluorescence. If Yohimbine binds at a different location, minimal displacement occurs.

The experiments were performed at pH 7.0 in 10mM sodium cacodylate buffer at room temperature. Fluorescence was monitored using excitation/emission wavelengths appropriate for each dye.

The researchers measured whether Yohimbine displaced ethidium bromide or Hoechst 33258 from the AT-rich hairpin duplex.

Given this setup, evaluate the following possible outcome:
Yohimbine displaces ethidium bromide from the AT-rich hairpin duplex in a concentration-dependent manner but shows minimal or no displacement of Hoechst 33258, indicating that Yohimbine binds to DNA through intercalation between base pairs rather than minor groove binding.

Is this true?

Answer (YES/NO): NO